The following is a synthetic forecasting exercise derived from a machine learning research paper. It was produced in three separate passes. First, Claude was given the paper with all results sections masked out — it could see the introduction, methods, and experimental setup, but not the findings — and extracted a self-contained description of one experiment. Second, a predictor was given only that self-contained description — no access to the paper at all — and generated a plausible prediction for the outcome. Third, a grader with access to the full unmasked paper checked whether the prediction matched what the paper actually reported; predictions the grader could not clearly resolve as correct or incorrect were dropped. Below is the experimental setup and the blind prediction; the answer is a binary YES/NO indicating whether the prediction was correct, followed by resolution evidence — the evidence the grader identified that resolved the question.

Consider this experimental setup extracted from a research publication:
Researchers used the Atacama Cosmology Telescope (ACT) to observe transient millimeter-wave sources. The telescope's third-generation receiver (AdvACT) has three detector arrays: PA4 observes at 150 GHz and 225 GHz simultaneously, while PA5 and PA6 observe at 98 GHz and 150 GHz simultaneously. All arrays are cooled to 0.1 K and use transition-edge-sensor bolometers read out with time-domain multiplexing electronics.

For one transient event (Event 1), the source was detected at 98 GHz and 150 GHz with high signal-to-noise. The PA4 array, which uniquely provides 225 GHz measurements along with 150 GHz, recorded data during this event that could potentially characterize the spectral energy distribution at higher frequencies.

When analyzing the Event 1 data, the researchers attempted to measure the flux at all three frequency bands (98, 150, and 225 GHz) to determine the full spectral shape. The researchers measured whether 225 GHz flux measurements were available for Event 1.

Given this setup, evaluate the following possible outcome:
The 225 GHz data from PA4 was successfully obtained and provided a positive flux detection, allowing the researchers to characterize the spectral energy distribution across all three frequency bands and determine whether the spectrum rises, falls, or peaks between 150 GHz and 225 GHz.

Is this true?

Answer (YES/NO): NO